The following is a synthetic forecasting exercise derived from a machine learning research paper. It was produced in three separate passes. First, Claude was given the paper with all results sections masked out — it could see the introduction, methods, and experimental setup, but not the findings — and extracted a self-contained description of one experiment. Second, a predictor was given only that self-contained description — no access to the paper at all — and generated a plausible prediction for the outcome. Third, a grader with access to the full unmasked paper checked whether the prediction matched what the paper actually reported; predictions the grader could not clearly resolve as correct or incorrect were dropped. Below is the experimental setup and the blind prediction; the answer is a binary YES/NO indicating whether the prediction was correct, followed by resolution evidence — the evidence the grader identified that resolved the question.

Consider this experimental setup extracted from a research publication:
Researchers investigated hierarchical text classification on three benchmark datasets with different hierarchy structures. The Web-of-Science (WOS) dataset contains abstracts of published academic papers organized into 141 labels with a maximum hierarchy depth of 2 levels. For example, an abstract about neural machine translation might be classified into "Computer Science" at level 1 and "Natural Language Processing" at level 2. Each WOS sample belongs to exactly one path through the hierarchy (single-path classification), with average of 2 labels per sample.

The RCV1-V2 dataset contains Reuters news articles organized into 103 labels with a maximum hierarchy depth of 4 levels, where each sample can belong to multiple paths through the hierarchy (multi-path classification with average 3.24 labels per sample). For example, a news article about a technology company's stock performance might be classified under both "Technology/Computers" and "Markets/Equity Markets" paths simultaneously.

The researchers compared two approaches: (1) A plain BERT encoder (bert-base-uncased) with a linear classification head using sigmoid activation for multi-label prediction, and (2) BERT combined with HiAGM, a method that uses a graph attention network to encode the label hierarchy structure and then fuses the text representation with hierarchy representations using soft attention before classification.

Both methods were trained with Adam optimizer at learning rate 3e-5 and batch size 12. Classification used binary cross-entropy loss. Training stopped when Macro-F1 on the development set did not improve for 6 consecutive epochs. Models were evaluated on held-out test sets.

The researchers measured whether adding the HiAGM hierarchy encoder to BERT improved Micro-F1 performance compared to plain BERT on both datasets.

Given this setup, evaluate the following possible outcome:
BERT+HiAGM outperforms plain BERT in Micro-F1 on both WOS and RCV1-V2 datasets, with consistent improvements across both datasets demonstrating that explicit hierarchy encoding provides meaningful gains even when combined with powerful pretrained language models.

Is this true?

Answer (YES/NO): NO